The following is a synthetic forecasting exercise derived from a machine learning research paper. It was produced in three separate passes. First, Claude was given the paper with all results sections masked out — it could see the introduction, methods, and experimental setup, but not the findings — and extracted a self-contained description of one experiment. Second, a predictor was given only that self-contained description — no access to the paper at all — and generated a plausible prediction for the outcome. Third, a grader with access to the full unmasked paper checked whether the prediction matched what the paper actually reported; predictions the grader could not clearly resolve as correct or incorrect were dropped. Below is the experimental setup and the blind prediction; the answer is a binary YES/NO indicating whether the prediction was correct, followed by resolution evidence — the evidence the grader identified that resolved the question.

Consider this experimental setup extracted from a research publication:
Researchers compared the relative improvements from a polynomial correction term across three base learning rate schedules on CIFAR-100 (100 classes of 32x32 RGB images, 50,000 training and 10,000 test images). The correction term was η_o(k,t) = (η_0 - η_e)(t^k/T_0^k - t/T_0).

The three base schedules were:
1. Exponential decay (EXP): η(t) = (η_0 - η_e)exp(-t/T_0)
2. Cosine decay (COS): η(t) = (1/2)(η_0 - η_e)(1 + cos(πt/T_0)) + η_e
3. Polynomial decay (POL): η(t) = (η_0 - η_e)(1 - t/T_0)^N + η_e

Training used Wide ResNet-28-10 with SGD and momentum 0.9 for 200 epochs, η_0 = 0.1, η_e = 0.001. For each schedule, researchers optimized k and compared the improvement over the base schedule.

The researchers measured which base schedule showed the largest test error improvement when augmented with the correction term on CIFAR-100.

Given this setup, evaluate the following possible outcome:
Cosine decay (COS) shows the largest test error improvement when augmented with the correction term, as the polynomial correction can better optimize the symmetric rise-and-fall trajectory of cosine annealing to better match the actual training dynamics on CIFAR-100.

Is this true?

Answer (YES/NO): NO